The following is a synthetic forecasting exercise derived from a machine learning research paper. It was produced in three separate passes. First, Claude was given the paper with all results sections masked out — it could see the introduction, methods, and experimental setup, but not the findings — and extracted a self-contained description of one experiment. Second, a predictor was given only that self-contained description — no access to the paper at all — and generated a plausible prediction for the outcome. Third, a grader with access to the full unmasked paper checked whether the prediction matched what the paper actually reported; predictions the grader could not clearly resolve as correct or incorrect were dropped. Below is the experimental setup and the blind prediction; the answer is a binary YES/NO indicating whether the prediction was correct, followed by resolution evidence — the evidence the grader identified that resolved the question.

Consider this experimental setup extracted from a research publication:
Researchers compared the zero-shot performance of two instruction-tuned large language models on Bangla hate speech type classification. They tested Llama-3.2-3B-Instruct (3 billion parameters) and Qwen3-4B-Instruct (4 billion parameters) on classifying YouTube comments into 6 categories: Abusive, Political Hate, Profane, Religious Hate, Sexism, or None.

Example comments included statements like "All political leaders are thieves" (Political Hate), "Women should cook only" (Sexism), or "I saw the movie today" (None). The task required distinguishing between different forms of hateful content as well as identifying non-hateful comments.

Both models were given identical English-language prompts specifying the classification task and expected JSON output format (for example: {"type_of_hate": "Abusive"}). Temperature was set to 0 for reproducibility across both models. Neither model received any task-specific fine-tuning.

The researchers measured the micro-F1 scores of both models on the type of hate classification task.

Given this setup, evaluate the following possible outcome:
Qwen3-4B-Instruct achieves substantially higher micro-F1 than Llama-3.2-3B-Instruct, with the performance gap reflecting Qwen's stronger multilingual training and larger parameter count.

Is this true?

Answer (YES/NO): YES